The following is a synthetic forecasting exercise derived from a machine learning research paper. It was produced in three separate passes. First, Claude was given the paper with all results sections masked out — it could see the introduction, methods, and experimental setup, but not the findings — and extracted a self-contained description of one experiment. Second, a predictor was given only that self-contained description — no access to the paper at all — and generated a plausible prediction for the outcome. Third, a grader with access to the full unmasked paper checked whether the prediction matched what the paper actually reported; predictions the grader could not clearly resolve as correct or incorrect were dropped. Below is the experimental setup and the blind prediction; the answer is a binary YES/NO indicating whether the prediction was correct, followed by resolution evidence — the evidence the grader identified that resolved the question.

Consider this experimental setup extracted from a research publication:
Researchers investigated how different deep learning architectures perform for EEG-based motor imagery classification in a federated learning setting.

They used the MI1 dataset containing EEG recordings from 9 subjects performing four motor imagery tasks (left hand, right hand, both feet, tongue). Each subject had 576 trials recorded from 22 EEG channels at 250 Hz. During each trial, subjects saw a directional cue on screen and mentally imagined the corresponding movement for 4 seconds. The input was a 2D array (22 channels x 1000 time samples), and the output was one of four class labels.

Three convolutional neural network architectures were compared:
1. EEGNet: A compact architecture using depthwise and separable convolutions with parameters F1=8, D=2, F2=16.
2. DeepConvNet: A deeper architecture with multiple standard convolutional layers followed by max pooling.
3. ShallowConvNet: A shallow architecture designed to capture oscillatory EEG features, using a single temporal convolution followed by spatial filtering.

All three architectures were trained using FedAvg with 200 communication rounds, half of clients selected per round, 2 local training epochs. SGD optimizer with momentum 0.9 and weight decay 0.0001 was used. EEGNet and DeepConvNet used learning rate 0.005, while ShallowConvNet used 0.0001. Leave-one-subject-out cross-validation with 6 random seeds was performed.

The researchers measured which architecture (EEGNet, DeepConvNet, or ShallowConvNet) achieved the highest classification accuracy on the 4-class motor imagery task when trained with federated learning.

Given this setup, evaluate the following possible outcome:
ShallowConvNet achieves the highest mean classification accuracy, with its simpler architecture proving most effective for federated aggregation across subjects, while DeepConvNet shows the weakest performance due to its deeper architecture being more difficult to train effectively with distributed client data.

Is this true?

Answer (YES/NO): YES